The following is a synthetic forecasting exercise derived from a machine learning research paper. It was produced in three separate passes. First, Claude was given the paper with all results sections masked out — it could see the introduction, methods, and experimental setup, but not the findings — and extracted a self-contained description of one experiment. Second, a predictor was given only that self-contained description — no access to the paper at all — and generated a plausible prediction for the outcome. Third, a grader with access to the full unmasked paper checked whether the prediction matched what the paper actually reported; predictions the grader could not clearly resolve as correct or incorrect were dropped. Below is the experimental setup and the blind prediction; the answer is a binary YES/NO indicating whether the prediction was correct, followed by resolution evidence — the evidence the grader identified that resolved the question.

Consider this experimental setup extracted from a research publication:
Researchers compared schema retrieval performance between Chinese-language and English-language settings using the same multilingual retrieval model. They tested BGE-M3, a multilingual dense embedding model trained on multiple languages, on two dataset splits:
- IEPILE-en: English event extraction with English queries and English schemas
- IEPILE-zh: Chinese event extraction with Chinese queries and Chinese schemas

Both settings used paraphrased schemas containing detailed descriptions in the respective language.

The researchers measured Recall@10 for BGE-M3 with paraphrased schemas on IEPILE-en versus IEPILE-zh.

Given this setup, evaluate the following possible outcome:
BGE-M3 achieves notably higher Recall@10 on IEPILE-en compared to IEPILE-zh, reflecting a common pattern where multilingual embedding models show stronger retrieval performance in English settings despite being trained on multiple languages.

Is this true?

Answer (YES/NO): NO